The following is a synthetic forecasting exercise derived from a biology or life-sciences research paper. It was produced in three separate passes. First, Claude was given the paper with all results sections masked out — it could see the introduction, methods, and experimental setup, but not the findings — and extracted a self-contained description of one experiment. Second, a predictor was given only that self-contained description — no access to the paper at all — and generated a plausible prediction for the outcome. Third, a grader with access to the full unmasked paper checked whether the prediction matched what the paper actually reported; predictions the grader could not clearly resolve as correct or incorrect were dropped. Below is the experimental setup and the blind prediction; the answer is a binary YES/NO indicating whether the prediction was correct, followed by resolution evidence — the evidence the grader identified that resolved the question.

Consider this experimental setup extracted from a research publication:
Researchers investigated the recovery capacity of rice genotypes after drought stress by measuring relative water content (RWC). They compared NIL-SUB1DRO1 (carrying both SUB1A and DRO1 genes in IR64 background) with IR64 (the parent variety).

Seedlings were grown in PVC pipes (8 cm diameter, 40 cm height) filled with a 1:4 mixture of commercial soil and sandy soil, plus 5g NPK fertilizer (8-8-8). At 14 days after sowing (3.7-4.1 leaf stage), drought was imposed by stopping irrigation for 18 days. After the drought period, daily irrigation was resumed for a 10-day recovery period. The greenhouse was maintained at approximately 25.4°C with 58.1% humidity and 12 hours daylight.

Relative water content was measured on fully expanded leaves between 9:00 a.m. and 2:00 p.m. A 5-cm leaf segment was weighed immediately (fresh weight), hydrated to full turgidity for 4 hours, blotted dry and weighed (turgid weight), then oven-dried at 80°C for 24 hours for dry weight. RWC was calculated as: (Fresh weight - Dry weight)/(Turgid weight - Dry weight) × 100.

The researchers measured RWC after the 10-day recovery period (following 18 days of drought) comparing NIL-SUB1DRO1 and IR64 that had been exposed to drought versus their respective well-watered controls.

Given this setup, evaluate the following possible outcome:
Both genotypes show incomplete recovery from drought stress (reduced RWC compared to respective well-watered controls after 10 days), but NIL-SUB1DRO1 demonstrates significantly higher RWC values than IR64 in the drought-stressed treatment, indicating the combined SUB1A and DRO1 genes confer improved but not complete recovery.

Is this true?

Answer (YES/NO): NO